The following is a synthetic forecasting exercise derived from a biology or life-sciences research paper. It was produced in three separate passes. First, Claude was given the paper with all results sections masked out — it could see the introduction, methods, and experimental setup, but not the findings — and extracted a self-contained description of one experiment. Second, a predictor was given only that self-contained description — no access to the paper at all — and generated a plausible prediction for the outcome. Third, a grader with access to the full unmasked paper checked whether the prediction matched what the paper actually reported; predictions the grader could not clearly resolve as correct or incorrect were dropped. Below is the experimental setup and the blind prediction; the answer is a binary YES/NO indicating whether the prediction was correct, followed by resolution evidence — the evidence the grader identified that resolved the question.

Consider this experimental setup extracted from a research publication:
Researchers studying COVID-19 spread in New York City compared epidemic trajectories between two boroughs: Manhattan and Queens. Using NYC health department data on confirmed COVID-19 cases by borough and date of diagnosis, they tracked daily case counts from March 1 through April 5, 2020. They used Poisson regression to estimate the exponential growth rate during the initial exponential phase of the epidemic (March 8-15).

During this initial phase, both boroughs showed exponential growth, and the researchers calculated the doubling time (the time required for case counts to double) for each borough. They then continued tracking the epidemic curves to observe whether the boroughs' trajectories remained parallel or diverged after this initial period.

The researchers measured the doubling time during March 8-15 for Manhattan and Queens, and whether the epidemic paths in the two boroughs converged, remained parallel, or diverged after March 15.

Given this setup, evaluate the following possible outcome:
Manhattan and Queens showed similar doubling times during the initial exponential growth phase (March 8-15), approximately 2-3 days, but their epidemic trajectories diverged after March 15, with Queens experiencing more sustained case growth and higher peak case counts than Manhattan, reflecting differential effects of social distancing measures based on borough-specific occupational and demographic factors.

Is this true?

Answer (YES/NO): NO